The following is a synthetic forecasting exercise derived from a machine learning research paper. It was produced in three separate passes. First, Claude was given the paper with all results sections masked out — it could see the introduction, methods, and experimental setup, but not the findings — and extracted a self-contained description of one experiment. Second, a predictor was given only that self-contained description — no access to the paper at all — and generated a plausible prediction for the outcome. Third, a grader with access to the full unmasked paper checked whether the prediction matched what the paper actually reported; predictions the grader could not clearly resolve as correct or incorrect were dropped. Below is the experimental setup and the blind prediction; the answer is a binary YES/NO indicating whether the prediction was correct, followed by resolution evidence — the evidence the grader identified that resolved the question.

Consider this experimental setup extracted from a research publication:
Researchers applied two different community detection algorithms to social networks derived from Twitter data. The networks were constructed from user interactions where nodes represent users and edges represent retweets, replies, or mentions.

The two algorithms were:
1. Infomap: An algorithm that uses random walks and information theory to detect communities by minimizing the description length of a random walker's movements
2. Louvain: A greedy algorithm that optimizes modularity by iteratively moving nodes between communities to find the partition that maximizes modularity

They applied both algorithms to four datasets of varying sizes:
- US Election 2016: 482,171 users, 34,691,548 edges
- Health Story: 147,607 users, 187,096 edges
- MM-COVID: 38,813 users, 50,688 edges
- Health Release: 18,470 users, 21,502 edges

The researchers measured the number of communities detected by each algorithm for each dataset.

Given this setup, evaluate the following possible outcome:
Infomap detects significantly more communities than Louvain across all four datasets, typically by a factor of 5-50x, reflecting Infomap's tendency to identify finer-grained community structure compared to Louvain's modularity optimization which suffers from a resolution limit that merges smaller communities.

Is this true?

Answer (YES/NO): NO